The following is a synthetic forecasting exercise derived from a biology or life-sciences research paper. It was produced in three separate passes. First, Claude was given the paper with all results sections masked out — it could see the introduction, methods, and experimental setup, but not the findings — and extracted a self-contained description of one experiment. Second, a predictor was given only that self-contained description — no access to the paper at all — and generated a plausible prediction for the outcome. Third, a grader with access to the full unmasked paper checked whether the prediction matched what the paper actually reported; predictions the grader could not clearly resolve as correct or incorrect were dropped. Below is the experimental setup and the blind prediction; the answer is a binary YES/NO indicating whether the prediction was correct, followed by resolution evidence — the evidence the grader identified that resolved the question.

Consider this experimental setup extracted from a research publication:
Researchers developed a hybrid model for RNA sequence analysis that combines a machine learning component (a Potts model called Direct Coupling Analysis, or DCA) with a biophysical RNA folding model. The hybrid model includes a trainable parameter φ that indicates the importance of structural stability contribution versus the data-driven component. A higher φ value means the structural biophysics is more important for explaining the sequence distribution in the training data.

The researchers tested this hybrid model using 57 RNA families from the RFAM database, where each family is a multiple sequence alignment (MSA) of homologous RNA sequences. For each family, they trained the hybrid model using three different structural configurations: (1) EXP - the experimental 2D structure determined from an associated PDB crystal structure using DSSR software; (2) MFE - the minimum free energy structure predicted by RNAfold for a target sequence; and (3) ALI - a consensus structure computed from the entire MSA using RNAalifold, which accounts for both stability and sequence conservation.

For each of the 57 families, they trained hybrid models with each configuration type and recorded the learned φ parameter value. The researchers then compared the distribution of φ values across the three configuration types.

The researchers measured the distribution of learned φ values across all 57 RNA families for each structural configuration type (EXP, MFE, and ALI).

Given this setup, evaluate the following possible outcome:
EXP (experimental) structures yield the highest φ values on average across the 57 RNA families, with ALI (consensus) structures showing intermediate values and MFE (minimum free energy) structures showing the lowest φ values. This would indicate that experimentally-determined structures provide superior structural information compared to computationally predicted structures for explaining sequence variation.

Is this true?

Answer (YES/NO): NO